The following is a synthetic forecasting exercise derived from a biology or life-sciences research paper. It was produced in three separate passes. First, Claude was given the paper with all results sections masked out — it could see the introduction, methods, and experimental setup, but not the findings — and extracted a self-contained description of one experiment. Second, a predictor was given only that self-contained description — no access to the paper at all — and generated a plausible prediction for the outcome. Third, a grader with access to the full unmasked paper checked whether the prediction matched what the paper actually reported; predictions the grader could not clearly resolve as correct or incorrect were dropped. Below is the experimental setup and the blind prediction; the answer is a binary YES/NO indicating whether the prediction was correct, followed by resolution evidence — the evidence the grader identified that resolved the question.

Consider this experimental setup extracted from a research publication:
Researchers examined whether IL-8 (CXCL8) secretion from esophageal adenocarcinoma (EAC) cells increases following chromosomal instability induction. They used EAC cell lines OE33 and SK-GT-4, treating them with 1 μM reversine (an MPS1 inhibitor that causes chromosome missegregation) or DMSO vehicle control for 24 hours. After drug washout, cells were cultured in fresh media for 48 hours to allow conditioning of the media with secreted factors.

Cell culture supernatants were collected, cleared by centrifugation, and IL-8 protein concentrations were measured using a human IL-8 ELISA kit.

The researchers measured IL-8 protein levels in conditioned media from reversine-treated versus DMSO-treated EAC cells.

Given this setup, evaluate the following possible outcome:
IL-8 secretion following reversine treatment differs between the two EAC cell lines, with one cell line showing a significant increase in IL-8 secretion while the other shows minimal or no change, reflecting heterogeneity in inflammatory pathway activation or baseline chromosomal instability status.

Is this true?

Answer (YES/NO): NO